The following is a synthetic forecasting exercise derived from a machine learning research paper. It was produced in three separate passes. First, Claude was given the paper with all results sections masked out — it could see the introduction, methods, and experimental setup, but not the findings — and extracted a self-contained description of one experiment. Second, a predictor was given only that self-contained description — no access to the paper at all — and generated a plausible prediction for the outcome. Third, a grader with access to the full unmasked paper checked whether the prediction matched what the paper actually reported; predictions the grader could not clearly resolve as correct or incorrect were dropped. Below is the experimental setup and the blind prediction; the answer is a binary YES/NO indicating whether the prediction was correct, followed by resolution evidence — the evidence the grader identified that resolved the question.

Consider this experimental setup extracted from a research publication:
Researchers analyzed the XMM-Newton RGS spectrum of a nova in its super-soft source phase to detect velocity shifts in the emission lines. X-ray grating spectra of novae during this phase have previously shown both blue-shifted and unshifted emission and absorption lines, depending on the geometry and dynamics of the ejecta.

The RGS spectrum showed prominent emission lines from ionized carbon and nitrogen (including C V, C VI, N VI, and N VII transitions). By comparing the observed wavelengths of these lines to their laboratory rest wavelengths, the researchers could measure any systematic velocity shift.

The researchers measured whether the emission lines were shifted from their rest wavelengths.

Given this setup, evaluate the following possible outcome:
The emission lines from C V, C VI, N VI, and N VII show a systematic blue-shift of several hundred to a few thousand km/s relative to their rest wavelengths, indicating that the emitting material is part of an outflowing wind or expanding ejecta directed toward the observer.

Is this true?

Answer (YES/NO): YES